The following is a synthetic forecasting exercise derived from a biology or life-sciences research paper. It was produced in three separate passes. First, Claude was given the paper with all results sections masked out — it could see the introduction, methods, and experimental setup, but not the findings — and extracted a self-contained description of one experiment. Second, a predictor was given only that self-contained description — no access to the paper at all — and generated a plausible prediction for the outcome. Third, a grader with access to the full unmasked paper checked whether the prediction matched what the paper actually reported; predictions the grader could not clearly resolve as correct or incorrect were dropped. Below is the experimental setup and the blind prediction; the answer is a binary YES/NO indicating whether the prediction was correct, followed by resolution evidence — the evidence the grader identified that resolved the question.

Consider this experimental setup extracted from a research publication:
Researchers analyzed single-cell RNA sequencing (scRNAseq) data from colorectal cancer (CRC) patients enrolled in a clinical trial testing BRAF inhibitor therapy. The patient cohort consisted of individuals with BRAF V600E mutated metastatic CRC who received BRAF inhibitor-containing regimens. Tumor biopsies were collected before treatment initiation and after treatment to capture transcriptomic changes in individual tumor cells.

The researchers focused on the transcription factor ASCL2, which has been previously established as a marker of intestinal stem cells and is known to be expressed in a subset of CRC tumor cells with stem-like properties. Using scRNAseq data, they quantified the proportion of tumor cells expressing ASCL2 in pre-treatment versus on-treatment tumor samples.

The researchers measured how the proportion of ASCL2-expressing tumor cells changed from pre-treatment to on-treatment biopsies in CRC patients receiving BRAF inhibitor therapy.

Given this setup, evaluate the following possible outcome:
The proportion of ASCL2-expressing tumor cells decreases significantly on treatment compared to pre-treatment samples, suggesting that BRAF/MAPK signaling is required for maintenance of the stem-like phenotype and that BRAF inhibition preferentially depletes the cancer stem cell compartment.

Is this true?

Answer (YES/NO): NO